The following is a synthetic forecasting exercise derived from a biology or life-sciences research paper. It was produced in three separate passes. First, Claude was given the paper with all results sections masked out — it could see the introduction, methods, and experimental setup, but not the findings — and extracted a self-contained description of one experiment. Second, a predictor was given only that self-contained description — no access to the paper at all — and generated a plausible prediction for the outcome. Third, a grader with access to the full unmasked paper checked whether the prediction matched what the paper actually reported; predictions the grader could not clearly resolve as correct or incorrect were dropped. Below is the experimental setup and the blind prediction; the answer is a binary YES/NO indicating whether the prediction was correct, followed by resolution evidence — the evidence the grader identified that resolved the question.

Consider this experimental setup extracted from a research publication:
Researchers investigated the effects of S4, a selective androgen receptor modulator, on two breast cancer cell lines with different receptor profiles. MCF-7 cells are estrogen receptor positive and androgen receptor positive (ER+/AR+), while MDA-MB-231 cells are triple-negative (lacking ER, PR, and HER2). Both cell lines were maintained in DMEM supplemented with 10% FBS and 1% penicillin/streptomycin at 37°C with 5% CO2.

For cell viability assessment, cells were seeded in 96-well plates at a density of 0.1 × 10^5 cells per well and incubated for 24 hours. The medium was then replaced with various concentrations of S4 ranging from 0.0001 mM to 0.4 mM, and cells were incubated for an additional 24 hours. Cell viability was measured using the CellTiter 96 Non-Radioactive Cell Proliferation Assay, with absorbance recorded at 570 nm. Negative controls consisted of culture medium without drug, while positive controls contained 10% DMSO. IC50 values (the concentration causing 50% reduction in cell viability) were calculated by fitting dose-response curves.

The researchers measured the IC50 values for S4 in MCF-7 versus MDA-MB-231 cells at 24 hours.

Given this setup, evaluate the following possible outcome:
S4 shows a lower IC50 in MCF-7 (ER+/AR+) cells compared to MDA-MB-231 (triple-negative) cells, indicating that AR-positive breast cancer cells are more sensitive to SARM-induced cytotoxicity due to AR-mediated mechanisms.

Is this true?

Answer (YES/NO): NO